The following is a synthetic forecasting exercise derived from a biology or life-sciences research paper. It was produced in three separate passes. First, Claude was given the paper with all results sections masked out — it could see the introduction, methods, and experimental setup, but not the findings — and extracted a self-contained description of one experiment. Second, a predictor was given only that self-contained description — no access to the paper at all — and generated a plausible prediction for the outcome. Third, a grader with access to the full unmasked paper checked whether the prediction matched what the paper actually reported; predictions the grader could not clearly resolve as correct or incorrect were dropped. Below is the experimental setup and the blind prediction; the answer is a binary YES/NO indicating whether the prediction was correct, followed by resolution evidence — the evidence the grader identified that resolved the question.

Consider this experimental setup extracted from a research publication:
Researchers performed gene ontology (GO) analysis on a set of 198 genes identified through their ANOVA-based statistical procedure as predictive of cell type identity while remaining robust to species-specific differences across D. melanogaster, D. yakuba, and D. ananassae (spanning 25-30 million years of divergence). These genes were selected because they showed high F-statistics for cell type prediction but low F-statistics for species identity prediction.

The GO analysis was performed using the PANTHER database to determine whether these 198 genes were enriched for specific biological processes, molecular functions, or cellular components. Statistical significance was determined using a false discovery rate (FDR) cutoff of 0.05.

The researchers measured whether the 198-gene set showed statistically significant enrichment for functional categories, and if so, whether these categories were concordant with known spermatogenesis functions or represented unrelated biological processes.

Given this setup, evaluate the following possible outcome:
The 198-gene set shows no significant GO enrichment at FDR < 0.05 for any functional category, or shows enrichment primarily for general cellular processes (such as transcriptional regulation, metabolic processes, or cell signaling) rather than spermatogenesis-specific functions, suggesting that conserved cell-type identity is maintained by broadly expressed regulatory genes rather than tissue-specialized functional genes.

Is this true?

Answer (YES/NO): NO